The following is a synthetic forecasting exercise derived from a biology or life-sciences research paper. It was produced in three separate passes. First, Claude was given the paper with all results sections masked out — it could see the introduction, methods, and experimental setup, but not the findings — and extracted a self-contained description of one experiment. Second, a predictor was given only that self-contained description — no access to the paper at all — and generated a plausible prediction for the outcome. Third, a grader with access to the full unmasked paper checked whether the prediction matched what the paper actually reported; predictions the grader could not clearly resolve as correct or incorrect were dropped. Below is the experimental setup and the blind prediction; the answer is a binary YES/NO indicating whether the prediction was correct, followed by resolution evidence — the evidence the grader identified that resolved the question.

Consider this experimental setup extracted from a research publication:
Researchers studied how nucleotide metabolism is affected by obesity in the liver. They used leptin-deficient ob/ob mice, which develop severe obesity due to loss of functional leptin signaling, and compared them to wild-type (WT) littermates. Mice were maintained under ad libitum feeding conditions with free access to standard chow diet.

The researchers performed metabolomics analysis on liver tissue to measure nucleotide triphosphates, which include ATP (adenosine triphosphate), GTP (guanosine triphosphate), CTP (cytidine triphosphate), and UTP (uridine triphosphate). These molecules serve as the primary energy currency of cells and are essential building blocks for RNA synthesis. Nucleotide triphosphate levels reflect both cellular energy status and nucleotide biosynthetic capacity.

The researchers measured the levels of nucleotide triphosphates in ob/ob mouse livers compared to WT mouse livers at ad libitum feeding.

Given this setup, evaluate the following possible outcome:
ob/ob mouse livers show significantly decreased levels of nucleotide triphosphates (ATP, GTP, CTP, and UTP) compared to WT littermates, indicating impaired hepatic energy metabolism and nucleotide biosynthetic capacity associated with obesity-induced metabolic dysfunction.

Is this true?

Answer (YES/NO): NO